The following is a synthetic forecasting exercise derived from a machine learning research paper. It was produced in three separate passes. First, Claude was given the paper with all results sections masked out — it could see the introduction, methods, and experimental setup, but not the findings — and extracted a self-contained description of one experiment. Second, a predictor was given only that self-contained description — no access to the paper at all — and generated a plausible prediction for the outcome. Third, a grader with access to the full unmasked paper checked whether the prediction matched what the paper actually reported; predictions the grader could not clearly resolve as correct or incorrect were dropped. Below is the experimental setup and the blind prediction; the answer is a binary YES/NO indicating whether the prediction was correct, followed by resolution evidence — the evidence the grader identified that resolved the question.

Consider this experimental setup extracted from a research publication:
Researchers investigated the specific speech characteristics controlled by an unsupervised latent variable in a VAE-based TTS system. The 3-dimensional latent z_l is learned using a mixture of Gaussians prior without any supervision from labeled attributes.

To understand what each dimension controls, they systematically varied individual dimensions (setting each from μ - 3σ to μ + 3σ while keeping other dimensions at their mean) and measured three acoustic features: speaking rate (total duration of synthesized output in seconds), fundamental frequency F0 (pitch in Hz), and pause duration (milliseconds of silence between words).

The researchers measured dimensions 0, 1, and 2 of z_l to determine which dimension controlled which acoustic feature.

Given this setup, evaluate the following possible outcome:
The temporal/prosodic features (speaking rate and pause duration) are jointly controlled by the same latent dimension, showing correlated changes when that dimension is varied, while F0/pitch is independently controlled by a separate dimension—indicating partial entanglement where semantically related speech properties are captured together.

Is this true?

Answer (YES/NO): NO